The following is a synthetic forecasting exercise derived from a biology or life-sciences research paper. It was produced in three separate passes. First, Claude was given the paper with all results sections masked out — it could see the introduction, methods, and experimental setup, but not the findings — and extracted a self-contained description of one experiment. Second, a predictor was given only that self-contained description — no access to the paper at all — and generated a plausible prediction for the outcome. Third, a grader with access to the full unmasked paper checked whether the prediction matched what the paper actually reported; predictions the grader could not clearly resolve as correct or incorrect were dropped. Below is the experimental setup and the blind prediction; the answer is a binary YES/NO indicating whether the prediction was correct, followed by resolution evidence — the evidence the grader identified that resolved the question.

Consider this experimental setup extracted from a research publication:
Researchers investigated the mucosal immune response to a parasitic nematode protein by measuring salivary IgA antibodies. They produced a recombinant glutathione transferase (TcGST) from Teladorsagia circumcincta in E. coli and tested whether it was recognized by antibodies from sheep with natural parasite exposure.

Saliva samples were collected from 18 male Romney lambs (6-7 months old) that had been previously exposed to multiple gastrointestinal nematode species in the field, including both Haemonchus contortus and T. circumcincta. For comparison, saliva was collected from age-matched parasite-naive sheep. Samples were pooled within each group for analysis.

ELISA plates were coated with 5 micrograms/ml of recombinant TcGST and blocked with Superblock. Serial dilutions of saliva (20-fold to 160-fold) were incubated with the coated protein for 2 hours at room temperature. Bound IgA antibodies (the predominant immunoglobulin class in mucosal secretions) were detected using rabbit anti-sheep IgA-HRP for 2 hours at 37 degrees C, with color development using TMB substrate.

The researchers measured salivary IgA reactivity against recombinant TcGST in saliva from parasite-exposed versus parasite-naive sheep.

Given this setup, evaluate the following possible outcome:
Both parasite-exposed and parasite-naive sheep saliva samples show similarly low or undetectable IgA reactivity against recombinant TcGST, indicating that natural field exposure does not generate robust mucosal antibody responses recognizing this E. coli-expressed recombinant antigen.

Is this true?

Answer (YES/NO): NO